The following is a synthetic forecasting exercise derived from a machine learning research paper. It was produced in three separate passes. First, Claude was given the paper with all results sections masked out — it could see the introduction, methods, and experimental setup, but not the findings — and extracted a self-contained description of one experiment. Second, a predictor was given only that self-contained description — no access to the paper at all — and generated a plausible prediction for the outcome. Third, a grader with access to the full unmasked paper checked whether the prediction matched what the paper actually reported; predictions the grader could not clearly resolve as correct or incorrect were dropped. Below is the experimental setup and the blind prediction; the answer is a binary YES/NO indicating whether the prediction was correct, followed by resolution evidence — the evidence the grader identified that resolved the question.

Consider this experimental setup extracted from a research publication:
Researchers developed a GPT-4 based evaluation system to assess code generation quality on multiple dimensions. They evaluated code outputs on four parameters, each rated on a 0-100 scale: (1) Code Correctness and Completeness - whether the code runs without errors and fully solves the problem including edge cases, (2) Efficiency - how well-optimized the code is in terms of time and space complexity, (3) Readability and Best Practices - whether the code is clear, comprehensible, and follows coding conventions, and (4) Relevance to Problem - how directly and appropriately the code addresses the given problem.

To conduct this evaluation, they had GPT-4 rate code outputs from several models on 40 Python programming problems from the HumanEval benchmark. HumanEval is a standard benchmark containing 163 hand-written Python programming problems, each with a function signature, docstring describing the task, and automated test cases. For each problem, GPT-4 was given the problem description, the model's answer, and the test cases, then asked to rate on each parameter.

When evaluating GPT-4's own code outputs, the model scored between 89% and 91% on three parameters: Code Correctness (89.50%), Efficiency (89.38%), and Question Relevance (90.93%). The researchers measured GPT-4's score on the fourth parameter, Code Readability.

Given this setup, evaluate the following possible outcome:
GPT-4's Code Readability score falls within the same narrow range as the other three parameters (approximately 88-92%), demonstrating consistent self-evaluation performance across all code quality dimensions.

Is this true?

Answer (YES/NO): NO